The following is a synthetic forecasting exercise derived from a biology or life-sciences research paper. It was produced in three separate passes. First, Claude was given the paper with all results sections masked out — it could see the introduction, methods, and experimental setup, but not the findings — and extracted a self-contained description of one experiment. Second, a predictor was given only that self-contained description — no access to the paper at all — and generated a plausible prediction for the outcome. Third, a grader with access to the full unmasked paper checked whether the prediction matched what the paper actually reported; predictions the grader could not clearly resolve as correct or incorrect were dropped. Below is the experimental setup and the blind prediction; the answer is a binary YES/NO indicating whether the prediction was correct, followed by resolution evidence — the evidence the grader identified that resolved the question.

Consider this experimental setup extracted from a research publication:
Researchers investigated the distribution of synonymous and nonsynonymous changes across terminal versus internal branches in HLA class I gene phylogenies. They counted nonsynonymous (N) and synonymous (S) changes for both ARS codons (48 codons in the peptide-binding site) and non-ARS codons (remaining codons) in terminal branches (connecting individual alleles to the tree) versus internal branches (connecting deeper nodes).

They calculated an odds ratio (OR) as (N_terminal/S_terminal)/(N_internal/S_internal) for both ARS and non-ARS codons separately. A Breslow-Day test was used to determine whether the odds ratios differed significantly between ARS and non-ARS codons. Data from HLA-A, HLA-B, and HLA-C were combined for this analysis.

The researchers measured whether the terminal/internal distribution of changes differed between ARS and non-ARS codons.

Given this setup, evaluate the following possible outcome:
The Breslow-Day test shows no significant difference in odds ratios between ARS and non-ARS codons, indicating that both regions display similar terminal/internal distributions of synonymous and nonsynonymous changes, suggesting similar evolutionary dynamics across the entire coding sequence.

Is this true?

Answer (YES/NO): NO